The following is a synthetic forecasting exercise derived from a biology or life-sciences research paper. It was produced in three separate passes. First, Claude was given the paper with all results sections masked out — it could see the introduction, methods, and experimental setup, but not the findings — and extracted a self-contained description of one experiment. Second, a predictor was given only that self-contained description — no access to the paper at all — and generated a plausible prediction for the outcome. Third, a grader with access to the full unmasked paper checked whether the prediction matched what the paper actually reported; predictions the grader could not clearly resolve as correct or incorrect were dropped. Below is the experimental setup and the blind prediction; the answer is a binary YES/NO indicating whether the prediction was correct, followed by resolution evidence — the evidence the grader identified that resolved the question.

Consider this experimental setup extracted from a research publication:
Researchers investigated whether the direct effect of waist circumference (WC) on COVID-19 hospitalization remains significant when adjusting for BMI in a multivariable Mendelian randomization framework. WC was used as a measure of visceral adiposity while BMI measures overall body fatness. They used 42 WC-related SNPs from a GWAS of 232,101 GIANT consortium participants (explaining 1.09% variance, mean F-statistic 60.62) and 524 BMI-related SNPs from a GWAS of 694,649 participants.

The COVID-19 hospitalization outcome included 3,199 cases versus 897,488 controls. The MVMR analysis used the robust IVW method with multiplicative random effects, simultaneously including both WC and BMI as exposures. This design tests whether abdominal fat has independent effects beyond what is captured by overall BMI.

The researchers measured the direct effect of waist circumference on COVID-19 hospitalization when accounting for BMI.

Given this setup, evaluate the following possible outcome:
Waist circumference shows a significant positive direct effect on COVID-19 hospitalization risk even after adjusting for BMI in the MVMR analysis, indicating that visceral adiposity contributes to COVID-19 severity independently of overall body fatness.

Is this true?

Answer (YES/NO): NO